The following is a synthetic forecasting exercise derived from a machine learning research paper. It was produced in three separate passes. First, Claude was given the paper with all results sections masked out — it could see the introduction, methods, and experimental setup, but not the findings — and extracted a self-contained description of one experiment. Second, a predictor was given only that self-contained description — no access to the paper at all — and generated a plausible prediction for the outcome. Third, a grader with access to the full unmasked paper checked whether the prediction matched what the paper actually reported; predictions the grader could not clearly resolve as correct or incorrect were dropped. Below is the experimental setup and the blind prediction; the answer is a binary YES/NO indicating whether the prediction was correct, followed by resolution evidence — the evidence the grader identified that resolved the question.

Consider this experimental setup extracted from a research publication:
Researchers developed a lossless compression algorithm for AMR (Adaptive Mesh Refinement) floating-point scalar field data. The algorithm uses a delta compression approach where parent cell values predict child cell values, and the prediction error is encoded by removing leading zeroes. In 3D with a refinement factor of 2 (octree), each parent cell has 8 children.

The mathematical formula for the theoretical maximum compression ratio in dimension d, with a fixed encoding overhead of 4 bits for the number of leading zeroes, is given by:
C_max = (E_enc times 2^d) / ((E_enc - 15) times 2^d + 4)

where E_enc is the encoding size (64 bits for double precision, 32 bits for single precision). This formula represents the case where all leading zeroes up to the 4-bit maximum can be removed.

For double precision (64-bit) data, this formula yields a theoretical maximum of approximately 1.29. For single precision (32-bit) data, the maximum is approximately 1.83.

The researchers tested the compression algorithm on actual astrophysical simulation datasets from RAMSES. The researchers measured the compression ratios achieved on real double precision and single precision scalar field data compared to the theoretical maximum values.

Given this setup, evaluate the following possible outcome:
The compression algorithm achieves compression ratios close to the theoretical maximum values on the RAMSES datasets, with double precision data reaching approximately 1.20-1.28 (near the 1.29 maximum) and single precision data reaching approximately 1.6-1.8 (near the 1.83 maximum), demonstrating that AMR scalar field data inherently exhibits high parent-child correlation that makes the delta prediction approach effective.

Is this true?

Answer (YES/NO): NO